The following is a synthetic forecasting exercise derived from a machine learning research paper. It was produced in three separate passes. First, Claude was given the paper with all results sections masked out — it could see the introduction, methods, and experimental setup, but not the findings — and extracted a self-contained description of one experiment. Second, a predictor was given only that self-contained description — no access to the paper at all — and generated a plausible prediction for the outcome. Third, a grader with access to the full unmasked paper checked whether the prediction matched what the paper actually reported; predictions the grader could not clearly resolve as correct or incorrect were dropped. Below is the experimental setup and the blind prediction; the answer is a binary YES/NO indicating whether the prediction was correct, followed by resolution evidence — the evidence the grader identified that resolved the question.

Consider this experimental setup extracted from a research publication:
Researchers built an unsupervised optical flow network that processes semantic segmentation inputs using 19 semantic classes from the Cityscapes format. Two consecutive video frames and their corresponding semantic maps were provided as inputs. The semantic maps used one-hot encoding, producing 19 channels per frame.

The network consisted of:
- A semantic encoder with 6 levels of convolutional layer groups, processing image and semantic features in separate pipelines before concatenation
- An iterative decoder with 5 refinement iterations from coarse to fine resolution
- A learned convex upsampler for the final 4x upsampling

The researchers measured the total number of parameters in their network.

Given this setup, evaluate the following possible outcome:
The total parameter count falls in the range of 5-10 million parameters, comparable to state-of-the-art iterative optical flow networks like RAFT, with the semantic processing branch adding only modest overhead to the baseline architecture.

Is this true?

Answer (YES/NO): NO